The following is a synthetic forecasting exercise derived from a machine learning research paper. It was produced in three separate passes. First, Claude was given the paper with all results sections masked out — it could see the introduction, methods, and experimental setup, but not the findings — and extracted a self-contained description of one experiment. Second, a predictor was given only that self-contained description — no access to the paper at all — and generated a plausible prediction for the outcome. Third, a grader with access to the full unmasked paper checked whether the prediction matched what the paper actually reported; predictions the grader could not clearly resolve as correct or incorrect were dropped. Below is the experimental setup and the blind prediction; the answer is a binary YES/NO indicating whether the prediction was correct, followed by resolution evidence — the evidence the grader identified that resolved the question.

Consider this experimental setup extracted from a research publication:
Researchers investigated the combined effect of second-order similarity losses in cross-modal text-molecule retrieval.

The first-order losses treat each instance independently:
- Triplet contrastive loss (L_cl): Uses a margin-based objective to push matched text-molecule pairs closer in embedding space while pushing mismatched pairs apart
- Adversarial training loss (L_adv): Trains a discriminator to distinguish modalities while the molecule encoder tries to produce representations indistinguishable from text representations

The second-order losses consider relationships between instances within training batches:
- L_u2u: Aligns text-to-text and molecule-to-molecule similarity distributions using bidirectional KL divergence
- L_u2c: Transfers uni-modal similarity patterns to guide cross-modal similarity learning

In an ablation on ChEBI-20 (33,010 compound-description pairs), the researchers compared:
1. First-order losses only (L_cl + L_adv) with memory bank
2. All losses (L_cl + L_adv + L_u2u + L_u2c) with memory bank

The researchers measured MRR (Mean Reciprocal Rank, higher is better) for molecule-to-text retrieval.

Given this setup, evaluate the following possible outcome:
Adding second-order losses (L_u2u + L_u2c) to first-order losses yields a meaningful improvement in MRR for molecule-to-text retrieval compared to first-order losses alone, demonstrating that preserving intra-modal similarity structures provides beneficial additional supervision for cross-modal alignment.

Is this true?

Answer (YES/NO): YES